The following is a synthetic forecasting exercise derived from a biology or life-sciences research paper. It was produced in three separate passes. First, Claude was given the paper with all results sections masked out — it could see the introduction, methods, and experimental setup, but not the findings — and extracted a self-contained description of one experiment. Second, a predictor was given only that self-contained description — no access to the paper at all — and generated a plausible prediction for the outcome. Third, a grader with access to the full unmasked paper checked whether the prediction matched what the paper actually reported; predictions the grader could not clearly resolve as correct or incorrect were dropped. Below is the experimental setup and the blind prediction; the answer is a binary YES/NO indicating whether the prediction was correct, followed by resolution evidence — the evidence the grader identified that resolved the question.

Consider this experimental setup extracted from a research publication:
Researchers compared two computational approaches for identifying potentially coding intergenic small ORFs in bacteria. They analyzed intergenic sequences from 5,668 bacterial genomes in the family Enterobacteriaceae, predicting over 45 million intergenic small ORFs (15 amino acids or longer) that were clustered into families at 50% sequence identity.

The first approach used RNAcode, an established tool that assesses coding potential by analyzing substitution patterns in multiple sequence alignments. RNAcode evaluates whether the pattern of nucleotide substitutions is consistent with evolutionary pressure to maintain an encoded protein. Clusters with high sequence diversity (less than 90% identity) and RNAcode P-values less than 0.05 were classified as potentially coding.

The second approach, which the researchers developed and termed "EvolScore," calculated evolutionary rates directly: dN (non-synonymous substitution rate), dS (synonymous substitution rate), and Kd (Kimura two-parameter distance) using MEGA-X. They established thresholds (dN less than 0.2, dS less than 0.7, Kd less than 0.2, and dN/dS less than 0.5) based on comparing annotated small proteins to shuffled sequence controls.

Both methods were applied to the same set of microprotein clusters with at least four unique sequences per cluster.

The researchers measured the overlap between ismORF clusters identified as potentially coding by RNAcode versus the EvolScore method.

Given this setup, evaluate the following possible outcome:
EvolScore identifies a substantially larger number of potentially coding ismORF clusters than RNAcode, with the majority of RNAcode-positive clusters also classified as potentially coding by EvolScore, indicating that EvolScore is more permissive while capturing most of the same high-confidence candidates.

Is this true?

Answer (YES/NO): NO